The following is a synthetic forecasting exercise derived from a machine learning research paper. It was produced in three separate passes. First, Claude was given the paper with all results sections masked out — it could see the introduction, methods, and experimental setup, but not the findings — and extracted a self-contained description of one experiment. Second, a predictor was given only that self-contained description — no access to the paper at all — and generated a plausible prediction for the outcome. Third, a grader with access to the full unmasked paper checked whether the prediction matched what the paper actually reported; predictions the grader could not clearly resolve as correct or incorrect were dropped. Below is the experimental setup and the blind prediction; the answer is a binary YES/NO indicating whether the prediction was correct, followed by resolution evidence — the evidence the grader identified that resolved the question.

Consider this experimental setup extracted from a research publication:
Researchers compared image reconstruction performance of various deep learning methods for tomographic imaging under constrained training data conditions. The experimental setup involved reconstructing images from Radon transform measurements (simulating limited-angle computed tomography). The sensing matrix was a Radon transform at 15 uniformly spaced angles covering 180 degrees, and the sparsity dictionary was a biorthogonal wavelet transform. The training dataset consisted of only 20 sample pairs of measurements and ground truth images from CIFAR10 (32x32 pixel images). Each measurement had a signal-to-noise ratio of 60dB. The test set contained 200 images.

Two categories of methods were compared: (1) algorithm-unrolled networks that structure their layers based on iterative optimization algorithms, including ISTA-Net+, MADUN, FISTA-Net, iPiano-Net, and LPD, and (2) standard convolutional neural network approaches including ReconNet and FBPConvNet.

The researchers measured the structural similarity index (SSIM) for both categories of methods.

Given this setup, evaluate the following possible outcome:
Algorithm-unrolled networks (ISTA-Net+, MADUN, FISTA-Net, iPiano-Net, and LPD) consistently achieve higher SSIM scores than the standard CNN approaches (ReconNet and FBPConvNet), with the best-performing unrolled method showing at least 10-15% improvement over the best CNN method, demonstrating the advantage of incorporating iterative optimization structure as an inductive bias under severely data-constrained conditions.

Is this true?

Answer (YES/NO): YES